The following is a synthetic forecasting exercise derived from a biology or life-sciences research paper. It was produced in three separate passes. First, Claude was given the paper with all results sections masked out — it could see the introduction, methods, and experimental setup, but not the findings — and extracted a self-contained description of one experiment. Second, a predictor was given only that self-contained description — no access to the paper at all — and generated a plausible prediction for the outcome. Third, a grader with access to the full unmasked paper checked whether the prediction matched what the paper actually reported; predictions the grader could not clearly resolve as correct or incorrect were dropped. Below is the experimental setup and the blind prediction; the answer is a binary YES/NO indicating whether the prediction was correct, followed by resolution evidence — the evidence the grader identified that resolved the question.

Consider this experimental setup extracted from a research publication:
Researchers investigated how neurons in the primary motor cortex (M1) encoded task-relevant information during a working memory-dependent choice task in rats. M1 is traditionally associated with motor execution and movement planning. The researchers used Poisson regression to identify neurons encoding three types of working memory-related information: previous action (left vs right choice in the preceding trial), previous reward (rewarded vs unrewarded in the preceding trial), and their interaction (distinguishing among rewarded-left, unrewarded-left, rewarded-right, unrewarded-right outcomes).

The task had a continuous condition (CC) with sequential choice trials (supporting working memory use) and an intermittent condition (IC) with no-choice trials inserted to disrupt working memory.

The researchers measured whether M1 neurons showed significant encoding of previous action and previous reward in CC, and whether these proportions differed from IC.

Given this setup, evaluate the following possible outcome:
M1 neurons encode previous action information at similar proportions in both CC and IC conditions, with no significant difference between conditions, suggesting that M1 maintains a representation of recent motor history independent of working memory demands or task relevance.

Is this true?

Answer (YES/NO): NO